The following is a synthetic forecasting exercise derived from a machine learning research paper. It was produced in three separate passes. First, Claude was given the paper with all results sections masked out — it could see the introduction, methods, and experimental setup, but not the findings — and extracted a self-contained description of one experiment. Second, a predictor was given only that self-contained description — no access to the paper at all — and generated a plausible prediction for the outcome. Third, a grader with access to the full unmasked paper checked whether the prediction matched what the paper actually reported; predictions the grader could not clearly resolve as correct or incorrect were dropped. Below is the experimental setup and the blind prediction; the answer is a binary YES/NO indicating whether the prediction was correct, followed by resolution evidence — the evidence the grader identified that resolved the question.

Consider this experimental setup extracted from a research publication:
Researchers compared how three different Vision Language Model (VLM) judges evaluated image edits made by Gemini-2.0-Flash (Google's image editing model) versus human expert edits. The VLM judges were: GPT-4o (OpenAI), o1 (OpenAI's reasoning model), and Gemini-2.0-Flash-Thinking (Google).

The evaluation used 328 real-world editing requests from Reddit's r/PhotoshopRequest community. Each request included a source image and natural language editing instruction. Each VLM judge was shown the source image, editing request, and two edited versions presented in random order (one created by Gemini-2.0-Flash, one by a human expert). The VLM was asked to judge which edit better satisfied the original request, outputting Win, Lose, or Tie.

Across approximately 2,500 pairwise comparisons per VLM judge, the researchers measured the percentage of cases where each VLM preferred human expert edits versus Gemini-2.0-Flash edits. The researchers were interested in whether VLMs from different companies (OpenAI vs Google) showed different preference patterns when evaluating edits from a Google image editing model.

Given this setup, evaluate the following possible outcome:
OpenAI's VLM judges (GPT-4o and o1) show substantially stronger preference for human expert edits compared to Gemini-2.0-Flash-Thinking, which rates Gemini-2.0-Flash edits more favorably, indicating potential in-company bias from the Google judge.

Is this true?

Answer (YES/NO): NO